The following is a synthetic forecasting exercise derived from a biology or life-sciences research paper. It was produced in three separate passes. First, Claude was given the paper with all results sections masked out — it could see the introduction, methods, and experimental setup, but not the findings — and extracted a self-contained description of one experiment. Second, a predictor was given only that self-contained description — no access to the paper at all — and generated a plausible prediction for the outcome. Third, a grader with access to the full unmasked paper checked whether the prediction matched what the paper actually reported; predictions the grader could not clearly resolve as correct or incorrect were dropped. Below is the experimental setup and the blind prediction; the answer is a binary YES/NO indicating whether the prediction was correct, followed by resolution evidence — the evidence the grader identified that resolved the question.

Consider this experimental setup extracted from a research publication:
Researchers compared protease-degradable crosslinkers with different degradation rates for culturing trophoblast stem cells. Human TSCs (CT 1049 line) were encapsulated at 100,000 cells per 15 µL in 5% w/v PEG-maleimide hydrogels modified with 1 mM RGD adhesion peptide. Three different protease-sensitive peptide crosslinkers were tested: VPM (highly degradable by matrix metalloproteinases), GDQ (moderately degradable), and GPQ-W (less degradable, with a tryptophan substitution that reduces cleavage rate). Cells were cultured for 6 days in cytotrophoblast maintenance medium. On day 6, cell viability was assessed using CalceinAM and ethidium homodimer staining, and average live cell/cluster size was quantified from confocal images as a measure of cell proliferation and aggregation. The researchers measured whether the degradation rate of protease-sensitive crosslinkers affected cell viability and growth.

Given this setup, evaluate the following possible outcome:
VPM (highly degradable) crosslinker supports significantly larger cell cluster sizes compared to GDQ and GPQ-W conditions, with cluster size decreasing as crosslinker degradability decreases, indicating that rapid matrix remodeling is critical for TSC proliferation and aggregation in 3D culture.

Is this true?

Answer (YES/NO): NO